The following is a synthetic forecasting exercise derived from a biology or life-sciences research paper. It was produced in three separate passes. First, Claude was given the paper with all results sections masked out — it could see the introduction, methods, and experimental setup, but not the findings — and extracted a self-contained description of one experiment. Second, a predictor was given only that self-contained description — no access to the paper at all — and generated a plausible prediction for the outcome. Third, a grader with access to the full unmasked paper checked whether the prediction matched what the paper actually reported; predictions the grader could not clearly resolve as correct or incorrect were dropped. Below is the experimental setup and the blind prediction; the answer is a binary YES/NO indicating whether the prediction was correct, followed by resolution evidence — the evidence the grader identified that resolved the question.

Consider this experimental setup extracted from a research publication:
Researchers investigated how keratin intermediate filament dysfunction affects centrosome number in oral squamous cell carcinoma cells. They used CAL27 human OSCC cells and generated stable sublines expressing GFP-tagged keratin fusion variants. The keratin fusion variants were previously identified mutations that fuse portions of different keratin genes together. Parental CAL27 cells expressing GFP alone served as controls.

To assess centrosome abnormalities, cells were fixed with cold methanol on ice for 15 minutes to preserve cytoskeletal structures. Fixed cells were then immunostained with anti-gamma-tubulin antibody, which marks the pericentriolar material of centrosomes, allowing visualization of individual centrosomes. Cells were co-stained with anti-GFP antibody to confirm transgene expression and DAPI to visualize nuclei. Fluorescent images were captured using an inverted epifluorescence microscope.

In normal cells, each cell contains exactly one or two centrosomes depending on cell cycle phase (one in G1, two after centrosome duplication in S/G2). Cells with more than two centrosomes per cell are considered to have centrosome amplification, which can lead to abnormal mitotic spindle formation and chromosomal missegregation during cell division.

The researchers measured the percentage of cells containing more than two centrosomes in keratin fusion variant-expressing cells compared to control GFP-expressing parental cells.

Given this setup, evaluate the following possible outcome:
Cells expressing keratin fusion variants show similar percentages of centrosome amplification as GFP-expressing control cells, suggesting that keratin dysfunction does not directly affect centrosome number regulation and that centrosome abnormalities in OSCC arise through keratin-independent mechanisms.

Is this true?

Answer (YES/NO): NO